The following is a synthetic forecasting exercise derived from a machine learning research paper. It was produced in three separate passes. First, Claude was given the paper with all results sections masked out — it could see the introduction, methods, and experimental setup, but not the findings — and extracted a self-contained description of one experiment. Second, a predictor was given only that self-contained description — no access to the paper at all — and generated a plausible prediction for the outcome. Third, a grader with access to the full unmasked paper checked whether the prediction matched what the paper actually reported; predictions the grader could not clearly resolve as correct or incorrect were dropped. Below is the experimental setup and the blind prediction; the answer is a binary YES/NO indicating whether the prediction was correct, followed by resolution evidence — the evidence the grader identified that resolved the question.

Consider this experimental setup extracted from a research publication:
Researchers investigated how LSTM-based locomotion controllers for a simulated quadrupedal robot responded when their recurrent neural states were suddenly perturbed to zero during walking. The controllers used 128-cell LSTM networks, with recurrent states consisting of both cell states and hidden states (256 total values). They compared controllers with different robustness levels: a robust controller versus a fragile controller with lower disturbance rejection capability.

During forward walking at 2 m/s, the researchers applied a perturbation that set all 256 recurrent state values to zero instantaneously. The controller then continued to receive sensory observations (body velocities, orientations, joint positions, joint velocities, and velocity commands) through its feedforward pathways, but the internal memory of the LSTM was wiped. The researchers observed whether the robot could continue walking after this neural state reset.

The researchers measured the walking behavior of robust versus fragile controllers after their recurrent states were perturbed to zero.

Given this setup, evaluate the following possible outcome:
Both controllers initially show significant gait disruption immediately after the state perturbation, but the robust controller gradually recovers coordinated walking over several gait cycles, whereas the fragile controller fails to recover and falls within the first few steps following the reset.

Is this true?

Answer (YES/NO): NO